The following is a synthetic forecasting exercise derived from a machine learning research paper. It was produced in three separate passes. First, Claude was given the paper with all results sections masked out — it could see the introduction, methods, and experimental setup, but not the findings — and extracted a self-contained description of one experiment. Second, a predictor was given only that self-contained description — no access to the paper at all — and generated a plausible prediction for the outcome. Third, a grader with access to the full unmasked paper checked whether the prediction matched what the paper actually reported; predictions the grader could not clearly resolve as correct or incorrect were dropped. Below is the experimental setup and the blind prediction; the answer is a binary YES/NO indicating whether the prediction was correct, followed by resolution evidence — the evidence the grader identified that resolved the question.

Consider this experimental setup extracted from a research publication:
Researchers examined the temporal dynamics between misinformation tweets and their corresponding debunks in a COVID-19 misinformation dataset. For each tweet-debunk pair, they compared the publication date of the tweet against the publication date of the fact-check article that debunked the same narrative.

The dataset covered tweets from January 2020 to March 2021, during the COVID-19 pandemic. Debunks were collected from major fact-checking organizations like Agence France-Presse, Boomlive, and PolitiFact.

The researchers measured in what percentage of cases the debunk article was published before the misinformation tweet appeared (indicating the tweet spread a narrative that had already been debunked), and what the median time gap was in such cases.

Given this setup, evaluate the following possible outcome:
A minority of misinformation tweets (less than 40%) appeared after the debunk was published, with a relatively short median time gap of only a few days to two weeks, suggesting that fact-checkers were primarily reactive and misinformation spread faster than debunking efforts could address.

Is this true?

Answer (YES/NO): NO